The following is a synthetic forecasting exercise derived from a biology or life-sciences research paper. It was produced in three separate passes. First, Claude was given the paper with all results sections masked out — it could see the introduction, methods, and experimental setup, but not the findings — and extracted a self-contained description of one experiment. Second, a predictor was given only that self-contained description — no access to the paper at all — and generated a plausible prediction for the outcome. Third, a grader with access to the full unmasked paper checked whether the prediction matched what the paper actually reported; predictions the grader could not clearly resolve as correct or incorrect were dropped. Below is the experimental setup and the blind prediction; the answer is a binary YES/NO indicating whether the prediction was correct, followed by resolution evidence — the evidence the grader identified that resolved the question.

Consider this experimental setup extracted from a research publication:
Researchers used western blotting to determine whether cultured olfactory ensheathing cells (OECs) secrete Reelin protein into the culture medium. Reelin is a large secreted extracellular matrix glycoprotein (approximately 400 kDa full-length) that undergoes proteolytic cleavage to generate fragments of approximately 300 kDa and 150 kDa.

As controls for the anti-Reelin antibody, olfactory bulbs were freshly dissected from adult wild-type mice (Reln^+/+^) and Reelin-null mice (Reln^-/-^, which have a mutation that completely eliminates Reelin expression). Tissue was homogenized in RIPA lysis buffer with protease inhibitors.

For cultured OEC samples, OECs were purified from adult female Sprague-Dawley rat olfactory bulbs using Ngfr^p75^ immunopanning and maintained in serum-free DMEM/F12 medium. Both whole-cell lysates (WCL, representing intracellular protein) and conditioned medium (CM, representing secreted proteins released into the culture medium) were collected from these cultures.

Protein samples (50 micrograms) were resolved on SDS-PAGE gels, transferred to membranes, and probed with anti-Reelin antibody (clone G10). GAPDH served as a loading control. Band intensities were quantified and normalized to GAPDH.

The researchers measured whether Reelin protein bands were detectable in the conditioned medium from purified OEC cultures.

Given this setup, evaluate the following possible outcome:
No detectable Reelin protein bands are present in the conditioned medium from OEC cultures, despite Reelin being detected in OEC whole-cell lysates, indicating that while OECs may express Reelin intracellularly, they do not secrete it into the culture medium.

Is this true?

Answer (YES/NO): NO